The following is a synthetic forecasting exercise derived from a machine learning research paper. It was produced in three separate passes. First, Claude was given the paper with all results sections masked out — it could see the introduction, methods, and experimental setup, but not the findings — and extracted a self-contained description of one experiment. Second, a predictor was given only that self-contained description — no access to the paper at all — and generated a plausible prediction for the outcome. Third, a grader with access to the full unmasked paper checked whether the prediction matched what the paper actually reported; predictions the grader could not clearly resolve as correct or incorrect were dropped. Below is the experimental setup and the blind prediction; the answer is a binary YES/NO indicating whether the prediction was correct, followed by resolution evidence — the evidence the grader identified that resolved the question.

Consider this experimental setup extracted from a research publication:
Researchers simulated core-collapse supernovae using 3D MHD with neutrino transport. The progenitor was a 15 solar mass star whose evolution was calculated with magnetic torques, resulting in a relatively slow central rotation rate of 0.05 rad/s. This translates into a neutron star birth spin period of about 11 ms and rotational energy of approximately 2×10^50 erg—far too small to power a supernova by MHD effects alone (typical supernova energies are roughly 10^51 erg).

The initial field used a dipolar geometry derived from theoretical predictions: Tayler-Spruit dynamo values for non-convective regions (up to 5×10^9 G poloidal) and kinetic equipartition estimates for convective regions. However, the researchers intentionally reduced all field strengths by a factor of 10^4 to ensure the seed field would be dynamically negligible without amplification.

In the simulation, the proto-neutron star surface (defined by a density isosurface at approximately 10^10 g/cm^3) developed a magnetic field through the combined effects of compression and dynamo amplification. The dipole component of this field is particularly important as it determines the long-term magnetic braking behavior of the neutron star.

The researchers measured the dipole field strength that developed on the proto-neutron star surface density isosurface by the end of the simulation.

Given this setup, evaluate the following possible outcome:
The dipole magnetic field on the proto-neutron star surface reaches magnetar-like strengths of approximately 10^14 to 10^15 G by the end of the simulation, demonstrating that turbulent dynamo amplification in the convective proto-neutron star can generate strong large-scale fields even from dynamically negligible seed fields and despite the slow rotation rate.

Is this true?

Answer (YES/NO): NO